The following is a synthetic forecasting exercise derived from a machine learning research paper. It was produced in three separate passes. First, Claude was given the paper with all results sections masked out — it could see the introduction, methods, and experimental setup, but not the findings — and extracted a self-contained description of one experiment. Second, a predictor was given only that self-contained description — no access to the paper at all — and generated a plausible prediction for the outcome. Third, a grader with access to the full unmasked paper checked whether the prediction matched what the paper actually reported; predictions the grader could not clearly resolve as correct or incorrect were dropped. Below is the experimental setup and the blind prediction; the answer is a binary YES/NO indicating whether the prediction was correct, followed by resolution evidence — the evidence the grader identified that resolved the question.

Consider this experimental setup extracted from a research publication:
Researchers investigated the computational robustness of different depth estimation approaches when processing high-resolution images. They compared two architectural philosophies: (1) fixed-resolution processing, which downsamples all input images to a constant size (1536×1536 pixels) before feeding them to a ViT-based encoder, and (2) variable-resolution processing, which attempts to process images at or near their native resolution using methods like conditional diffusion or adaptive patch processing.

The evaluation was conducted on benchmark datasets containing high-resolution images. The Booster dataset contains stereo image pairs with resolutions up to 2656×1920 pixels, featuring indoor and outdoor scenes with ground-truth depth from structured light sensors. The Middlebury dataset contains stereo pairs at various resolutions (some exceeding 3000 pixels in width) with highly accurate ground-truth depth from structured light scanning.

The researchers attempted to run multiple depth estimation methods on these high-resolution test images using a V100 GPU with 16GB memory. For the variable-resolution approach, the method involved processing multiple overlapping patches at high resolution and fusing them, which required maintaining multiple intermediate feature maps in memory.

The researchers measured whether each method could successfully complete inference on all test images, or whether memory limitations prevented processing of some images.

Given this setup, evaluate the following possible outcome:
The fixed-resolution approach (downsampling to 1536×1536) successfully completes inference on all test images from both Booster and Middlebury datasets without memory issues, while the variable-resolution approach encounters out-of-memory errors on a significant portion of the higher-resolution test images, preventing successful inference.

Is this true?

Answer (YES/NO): NO